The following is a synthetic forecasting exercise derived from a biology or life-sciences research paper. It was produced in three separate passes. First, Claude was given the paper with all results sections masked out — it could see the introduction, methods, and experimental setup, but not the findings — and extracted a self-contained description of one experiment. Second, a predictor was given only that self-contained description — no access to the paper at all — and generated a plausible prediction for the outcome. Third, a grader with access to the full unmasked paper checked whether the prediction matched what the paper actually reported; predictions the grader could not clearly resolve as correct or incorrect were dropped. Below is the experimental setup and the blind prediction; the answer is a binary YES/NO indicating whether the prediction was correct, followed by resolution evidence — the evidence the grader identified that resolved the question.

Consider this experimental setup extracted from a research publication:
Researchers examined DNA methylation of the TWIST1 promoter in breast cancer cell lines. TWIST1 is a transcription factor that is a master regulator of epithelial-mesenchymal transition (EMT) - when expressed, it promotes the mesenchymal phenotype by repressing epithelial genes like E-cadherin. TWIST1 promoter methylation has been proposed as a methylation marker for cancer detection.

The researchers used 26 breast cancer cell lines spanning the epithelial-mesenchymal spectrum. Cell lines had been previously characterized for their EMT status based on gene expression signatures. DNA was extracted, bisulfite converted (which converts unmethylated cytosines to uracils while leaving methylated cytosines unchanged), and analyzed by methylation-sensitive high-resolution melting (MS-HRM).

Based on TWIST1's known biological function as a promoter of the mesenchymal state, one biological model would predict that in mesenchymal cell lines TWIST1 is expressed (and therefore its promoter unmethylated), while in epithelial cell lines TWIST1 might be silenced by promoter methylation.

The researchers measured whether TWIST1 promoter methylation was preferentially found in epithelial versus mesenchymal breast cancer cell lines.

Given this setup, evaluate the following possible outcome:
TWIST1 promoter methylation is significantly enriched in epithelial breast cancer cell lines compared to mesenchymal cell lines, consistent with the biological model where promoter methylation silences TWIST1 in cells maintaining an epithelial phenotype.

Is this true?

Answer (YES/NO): NO